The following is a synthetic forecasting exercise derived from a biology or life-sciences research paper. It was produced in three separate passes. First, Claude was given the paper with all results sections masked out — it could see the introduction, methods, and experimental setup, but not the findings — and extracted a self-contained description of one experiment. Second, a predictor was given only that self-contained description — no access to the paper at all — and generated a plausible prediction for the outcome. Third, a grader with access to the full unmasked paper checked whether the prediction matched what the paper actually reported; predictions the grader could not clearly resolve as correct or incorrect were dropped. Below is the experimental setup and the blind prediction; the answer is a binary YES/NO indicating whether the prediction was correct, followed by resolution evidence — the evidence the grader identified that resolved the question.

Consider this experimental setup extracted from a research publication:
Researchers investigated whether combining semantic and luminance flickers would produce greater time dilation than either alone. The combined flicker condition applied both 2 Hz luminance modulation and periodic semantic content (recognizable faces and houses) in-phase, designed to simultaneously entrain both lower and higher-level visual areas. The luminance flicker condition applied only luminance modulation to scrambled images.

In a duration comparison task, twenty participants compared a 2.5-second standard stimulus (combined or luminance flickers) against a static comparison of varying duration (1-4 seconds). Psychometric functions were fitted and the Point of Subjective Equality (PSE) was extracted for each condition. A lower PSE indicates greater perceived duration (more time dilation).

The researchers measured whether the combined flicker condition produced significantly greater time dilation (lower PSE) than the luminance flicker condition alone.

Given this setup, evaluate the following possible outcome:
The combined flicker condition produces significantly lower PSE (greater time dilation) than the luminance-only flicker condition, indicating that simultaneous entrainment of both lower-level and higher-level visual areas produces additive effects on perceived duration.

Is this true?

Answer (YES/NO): NO